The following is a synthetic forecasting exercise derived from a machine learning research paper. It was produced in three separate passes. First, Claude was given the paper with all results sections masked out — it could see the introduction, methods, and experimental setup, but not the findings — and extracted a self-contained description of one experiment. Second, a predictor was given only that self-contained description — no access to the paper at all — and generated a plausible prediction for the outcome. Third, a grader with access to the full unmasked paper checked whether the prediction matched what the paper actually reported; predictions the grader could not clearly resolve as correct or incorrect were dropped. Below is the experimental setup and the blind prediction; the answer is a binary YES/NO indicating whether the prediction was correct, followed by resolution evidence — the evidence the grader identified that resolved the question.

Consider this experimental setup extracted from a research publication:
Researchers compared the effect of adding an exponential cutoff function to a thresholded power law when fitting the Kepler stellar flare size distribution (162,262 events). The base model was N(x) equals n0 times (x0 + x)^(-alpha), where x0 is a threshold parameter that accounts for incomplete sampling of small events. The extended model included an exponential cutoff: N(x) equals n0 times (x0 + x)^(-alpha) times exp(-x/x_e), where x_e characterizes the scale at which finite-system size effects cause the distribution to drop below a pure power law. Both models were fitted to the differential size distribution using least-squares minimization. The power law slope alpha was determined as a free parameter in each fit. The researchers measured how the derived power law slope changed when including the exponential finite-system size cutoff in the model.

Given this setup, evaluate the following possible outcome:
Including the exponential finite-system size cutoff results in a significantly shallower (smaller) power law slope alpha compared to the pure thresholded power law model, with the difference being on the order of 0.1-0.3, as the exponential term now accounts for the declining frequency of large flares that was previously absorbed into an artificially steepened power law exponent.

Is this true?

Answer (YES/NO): NO